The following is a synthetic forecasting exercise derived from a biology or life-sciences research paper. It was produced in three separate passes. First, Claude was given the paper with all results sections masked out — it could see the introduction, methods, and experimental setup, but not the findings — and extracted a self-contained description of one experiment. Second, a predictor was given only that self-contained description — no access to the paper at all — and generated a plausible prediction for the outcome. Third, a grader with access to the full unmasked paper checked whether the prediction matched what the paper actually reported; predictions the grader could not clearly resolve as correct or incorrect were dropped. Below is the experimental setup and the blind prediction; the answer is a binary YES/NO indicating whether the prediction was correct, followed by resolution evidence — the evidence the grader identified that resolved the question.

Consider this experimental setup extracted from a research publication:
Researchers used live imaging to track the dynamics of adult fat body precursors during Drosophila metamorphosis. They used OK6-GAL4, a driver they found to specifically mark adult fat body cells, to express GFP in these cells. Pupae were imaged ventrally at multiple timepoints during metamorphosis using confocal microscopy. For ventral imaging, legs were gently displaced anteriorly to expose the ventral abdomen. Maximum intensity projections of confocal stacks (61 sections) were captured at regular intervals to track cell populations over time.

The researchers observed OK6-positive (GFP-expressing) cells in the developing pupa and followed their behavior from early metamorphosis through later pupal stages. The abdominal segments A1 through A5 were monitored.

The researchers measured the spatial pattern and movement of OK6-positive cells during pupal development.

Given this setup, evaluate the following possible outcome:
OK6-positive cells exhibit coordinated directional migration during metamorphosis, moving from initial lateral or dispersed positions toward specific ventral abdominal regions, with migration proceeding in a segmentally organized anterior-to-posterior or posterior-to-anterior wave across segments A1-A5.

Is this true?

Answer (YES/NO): NO